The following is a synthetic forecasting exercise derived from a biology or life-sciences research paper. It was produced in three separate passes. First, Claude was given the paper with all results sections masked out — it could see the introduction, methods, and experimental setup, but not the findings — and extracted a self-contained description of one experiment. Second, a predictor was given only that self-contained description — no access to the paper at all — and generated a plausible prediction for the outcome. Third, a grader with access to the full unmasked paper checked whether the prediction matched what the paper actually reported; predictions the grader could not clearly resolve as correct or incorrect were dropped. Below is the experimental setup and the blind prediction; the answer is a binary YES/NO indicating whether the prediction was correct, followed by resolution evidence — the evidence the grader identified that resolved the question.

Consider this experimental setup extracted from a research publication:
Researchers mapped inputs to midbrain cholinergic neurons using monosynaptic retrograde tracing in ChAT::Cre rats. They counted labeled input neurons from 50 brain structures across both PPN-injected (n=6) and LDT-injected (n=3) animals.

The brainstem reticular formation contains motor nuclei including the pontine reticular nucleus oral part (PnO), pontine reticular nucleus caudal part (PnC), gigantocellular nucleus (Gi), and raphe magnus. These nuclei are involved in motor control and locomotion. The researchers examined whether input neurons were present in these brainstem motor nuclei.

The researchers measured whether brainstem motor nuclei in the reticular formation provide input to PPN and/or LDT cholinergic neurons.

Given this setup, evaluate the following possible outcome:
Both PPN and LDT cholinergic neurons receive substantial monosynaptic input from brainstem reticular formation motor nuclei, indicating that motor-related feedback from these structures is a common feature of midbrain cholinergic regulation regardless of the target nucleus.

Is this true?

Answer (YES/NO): YES